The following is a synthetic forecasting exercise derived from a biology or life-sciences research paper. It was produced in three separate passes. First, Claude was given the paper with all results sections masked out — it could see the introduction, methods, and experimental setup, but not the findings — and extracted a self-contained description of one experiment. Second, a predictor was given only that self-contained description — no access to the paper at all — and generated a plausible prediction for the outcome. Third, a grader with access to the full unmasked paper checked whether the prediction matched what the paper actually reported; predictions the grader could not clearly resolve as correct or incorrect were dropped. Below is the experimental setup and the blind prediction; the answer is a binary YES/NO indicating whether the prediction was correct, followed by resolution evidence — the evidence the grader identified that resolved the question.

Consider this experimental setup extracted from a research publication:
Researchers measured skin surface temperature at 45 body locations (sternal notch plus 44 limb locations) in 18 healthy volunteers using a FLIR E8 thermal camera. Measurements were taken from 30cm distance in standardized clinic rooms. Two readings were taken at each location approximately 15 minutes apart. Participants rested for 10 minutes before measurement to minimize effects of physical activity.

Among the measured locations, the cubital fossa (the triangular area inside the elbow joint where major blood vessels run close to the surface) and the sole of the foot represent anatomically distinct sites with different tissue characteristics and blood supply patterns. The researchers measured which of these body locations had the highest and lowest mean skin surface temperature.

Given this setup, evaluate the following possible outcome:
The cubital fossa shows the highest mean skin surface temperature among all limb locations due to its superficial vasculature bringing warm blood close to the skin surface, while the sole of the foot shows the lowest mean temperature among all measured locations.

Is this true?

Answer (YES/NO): YES